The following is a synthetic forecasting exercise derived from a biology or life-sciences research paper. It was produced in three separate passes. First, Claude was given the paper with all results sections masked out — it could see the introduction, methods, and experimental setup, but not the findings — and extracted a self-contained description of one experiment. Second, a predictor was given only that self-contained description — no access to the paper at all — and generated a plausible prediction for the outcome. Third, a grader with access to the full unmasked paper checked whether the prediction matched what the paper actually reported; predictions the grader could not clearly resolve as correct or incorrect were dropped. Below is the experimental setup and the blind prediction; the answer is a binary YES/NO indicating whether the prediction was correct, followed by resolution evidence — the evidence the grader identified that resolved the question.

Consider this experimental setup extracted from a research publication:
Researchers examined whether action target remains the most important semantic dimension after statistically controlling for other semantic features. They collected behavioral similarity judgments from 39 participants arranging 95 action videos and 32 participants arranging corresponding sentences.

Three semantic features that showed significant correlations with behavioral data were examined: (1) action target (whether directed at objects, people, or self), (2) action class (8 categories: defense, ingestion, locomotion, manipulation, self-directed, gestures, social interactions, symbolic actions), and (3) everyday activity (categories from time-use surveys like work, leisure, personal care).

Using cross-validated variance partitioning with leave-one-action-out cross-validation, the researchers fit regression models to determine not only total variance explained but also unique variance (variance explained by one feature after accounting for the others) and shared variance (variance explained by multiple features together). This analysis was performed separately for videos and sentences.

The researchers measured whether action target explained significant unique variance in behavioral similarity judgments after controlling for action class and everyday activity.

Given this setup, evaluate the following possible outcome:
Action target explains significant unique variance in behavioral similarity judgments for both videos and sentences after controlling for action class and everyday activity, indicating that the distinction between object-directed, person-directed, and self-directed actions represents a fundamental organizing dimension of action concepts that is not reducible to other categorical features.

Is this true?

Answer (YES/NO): YES